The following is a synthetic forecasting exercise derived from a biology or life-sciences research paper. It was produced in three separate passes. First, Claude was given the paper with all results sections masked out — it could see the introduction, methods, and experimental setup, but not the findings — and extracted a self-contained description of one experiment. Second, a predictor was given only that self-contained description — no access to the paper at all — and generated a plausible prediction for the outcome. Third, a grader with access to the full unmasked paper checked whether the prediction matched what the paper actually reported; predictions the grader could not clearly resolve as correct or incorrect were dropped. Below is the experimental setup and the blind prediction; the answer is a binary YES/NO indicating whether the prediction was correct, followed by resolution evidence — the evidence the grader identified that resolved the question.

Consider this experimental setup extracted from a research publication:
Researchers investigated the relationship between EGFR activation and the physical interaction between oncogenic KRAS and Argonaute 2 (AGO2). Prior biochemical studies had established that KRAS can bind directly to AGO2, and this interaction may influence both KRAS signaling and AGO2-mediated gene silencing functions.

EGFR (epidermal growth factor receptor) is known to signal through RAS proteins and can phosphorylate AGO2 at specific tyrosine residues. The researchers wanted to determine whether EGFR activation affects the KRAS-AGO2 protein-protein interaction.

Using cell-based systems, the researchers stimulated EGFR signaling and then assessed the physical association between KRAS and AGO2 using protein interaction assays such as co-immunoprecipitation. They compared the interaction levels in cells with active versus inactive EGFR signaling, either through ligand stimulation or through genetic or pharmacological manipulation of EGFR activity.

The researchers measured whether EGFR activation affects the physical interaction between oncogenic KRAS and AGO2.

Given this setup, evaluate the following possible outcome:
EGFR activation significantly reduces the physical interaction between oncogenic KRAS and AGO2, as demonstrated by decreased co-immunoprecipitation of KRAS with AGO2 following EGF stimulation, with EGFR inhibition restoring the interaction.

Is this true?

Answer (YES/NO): NO